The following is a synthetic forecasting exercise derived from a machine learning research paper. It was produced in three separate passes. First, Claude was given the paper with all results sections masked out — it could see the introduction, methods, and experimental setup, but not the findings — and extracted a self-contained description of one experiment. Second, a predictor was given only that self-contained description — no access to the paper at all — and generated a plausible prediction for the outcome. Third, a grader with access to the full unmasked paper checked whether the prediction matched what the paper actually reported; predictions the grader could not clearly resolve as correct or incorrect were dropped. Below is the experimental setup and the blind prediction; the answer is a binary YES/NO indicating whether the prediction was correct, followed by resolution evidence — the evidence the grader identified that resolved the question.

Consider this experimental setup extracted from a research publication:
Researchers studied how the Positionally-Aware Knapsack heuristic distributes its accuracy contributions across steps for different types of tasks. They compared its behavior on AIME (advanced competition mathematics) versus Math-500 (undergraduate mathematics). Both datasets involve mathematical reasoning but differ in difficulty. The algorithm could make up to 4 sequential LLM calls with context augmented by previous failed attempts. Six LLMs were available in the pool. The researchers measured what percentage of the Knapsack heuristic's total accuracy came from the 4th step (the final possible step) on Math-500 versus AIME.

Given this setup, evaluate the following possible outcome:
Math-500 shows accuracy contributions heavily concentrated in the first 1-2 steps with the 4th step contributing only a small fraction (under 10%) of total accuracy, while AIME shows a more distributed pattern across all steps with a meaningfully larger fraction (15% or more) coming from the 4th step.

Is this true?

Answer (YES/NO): NO